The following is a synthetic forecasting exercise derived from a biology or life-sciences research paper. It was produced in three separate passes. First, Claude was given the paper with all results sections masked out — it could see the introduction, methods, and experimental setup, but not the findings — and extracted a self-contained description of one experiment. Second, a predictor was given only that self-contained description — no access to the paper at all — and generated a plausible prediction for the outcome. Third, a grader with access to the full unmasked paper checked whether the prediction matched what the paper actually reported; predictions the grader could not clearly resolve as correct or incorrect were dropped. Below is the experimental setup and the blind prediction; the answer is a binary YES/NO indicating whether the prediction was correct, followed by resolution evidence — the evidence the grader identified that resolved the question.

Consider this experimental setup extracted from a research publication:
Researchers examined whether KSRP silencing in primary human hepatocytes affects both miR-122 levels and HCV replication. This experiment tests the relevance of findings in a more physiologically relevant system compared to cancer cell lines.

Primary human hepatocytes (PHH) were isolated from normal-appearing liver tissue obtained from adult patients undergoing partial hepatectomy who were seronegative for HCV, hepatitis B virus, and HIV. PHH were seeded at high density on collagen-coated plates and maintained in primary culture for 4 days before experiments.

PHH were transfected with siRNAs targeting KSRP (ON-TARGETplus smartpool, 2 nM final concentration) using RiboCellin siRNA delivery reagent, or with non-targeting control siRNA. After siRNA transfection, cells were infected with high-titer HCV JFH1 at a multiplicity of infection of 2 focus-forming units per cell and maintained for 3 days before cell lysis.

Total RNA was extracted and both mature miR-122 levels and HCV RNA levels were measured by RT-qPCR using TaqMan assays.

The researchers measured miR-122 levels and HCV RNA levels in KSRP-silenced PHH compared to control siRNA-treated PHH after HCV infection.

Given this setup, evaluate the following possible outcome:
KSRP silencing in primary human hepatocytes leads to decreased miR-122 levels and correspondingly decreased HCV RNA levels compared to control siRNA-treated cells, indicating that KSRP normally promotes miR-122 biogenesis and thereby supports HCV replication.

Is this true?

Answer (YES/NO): YES